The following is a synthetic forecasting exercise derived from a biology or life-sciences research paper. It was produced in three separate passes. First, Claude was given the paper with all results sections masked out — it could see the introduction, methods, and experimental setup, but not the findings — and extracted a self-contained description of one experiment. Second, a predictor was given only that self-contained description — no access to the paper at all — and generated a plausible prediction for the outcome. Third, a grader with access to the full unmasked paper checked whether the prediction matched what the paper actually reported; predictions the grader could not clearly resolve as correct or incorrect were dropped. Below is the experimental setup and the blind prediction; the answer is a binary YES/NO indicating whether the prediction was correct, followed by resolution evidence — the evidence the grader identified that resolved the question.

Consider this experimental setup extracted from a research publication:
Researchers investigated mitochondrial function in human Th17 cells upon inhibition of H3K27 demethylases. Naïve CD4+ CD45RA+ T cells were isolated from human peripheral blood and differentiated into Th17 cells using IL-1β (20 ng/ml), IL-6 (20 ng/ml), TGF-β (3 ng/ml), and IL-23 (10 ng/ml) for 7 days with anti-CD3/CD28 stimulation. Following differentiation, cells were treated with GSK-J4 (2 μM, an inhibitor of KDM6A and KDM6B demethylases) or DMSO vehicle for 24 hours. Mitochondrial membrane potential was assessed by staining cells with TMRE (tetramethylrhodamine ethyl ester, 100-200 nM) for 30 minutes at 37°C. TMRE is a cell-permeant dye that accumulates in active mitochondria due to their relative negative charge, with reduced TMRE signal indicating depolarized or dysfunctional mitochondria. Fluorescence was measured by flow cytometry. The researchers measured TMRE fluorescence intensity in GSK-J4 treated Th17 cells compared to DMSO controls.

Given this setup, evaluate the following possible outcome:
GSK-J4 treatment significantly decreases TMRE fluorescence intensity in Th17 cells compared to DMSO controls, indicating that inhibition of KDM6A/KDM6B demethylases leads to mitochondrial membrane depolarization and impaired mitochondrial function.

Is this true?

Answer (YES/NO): YES